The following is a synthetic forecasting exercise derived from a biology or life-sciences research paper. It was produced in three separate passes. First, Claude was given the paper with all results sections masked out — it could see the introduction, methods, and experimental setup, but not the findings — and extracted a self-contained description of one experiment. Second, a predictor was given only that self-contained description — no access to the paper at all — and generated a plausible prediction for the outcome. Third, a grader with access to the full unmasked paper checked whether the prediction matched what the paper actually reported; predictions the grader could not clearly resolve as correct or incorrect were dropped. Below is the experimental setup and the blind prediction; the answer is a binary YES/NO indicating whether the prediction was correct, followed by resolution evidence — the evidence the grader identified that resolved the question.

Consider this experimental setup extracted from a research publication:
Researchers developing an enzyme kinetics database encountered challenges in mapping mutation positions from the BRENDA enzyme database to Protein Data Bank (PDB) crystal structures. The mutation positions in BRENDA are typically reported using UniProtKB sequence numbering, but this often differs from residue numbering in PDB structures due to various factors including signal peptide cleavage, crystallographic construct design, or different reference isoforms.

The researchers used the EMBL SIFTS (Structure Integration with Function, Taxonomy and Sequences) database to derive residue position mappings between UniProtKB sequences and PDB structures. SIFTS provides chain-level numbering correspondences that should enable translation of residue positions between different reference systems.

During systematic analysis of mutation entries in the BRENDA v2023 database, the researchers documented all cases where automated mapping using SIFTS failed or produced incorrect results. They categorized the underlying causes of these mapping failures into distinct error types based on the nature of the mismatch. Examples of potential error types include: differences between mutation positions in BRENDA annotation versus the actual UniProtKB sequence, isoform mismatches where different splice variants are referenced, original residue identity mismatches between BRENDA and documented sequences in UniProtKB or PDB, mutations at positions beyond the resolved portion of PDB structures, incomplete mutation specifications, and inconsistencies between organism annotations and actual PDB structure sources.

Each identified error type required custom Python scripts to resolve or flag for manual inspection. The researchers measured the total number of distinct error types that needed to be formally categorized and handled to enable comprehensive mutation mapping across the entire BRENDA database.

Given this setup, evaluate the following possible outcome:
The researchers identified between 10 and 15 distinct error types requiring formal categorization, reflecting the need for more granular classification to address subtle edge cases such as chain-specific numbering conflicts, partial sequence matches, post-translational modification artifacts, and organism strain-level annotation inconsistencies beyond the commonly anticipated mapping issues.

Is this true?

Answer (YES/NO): YES